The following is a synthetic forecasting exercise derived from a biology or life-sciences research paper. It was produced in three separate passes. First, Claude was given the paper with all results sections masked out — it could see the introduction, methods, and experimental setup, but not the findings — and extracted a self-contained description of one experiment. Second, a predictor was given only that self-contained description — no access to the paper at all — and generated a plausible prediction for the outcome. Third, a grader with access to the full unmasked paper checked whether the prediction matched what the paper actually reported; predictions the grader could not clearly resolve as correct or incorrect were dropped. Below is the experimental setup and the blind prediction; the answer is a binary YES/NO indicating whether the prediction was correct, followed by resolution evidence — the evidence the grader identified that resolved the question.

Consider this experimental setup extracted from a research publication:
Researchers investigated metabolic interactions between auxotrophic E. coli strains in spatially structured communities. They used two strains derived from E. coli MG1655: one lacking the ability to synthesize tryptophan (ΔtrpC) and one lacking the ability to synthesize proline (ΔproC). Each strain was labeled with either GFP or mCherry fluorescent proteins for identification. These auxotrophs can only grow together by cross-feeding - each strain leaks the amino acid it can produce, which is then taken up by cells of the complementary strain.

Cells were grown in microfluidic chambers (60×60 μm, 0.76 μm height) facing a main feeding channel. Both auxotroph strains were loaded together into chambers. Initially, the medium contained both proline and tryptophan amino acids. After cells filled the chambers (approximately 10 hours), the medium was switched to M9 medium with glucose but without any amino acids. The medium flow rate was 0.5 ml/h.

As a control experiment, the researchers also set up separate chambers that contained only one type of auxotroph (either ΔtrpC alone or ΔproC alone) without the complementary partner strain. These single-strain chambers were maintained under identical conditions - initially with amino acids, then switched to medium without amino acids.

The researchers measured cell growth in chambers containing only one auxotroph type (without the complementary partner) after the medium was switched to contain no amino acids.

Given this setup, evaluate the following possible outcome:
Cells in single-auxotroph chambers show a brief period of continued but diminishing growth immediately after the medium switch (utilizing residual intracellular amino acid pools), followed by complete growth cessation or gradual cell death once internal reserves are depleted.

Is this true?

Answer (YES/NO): NO